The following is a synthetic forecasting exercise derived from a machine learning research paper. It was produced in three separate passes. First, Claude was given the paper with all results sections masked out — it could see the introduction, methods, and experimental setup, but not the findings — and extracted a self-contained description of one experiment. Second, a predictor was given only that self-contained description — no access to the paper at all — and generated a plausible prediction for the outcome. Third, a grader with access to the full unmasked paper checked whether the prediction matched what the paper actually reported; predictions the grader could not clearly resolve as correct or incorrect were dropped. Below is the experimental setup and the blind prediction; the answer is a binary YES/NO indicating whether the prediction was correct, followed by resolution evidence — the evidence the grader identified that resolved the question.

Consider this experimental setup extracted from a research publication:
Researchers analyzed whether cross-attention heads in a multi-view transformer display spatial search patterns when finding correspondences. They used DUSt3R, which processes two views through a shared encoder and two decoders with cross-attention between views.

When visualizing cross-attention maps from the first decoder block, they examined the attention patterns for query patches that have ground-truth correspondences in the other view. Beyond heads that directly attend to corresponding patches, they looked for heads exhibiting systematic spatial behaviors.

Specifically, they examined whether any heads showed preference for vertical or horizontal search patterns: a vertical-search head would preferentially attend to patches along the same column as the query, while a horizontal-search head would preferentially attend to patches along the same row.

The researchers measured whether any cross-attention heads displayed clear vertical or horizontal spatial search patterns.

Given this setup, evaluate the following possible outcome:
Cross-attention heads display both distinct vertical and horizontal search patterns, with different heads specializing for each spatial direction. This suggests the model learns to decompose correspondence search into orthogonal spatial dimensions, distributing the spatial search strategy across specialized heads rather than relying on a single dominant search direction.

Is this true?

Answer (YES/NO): YES